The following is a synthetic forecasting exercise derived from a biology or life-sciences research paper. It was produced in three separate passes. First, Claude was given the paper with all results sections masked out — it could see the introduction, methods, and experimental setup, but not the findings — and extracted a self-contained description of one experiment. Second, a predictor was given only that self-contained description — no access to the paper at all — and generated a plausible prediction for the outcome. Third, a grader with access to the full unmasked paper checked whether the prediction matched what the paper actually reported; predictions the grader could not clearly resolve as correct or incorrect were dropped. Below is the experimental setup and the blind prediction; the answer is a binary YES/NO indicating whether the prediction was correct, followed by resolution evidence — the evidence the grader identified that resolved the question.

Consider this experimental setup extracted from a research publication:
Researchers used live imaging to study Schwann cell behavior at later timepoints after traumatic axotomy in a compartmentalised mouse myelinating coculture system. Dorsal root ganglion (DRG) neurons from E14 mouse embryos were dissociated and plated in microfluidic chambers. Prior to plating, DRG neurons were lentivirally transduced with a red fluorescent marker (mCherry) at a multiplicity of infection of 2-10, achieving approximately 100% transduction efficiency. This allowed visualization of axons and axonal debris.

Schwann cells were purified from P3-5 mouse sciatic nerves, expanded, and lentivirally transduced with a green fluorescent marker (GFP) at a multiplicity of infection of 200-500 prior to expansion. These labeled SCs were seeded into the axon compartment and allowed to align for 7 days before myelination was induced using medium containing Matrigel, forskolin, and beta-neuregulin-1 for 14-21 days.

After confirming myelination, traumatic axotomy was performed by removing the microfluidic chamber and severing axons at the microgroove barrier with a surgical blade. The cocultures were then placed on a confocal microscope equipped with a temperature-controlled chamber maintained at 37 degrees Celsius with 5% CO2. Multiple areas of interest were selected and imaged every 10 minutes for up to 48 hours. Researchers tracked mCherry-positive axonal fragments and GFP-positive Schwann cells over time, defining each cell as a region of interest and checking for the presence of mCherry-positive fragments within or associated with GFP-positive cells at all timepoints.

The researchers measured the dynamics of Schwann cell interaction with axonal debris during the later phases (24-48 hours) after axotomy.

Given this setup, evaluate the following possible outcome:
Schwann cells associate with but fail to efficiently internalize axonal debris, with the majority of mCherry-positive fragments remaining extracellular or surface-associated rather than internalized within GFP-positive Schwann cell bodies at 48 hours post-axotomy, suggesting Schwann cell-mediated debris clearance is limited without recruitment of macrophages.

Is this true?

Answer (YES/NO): NO